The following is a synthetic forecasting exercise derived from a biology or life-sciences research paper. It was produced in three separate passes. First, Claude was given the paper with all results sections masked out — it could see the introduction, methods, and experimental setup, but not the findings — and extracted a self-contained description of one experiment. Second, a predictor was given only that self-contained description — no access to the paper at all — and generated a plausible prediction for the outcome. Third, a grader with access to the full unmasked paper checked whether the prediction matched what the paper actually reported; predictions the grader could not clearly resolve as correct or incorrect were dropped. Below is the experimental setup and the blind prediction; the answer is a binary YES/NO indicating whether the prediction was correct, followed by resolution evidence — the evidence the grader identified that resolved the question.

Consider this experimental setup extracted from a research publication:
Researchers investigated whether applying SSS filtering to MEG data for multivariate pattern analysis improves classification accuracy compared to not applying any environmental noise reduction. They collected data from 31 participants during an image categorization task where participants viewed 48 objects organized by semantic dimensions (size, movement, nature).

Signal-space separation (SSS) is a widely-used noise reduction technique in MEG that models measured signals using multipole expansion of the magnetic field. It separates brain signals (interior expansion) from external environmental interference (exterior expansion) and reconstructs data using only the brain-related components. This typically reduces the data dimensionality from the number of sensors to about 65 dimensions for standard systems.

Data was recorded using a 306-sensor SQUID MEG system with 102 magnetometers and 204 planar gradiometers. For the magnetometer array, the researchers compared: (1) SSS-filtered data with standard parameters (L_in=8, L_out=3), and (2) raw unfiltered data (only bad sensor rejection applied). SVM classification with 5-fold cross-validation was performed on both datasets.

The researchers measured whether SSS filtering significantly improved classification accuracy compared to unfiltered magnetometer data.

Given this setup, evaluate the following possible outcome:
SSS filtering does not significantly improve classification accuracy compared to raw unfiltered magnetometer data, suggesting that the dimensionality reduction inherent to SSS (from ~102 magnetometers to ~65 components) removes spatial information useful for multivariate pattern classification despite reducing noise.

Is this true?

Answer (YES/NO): NO